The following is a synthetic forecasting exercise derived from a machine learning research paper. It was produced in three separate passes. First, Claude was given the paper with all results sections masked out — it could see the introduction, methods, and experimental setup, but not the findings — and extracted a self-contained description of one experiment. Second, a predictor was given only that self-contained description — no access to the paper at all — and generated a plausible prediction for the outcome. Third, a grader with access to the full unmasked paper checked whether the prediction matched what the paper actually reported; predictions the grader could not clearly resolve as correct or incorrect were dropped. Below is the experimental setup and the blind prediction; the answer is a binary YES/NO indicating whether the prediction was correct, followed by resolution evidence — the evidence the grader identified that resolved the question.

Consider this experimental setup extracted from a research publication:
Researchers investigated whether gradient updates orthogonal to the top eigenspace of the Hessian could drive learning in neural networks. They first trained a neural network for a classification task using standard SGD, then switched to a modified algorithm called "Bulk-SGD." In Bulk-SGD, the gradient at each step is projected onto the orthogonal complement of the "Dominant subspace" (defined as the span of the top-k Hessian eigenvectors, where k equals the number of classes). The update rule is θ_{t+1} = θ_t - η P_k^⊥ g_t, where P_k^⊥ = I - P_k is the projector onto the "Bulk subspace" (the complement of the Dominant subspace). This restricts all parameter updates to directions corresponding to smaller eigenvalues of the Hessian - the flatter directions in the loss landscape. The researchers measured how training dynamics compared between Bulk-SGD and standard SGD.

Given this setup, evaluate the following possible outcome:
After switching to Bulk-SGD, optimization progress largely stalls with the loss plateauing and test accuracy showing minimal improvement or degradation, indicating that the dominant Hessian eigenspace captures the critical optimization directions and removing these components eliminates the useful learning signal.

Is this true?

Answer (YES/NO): NO